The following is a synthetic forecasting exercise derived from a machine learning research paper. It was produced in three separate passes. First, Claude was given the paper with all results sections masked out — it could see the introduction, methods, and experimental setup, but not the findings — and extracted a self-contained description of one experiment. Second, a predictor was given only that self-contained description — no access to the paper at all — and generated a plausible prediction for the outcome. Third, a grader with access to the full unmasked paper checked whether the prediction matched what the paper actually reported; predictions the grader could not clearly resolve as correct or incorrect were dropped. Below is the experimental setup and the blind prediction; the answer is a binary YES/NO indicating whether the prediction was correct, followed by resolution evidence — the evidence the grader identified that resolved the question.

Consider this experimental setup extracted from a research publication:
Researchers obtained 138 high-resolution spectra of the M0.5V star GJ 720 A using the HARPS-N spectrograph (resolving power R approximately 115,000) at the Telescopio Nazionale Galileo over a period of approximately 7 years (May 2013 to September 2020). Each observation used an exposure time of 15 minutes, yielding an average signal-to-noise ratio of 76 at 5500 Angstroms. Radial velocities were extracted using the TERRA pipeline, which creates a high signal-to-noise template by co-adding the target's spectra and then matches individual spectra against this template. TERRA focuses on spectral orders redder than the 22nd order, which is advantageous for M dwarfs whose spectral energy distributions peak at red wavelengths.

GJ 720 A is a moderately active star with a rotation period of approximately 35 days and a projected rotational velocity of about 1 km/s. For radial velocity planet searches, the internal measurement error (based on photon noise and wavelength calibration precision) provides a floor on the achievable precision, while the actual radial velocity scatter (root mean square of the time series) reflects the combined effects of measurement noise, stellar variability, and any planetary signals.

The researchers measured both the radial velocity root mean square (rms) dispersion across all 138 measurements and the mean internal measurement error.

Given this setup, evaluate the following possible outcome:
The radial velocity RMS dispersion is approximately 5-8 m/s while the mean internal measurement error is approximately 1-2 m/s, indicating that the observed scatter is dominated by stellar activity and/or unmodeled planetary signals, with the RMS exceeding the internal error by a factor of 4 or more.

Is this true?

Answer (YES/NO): NO